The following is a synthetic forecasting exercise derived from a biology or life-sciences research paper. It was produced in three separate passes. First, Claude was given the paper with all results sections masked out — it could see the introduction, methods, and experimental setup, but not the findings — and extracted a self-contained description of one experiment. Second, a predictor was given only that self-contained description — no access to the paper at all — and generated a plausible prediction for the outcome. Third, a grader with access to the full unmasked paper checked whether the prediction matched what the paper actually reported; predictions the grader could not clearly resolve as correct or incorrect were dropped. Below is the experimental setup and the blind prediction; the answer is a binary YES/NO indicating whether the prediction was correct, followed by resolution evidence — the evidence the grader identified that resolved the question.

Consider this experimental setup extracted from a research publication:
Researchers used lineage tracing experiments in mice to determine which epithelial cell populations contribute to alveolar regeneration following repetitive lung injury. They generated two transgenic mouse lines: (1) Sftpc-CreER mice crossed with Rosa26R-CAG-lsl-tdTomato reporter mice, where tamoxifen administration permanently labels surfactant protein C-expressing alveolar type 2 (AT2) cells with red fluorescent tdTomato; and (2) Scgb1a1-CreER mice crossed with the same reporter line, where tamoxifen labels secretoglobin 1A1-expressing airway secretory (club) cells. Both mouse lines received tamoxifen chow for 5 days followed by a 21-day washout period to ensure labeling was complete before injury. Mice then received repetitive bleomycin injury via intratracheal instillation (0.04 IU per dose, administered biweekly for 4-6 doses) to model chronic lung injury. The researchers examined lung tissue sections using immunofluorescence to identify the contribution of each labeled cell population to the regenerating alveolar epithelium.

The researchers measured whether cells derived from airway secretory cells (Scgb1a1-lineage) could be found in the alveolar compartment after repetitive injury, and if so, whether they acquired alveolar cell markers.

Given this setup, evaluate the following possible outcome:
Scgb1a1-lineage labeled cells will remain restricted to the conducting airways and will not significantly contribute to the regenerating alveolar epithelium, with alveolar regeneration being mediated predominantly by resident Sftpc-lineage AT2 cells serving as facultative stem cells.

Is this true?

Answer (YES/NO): NO